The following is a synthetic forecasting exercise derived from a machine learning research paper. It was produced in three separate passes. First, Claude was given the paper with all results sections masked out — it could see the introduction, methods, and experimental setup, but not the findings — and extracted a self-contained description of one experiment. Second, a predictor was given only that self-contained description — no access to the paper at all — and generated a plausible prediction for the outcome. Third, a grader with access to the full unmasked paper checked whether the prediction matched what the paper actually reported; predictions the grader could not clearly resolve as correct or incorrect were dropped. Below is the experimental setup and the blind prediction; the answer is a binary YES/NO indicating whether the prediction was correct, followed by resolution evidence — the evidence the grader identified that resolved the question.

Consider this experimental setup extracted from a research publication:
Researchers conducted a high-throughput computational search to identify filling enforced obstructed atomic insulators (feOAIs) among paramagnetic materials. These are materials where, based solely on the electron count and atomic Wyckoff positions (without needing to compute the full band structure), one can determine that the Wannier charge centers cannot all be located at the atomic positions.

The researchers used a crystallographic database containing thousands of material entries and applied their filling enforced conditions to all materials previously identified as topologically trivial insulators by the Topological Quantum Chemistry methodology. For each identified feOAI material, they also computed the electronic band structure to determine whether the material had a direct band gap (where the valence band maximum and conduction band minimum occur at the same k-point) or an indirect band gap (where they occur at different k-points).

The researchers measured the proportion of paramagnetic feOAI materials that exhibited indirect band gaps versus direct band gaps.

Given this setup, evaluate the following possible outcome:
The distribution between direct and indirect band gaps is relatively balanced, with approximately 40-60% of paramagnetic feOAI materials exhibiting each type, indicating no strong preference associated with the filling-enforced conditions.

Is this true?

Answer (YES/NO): NO